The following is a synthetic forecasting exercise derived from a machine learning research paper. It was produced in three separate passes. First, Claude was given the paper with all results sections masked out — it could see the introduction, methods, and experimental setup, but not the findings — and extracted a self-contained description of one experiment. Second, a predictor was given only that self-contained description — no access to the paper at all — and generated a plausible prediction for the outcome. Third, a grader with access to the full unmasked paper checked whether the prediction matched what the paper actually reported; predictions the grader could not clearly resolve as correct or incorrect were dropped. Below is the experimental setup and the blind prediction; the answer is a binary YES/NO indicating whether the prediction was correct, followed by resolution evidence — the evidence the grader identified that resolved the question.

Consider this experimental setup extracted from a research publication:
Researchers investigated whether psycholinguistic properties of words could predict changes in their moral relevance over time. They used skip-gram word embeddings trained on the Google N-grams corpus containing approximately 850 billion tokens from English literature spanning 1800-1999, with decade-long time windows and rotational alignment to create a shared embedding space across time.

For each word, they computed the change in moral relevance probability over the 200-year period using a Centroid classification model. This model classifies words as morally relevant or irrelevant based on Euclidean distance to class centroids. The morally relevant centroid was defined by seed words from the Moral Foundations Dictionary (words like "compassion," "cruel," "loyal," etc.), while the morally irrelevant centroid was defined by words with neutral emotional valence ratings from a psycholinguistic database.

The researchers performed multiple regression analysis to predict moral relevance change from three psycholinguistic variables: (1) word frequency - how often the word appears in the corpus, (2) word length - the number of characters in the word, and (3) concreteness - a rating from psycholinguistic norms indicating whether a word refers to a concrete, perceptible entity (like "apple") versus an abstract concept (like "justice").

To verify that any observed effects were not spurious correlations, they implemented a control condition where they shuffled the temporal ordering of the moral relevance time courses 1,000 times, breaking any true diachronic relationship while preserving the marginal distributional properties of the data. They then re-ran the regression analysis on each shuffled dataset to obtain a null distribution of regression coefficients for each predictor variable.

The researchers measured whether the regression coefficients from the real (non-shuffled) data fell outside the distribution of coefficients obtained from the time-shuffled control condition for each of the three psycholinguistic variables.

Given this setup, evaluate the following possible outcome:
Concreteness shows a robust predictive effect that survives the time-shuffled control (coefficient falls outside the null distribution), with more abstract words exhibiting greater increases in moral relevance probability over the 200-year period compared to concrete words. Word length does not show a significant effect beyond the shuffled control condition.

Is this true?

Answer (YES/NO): YES